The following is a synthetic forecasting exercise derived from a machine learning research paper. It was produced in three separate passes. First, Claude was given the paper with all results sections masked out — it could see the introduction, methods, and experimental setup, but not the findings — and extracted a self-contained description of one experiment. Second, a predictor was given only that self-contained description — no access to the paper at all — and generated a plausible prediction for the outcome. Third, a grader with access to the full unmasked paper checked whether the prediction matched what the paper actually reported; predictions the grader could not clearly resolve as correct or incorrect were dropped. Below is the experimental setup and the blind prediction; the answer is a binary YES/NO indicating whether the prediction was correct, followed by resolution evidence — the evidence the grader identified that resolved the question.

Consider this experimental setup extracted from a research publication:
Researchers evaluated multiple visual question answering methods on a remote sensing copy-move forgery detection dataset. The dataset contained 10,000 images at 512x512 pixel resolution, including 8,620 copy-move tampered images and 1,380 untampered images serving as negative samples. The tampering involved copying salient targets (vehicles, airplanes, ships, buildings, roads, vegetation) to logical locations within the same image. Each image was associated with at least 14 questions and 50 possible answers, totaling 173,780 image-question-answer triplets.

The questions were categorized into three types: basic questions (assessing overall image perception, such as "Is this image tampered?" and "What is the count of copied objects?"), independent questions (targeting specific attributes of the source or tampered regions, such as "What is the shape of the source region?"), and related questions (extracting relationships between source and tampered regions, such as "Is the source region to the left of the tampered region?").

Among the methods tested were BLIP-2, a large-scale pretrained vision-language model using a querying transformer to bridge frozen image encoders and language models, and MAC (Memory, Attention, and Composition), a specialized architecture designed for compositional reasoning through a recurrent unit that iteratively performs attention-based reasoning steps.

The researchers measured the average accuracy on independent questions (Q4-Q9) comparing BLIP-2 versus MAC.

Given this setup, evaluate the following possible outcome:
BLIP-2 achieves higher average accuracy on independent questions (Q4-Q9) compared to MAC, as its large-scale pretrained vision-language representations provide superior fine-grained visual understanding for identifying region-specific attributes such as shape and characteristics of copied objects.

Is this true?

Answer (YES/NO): NO